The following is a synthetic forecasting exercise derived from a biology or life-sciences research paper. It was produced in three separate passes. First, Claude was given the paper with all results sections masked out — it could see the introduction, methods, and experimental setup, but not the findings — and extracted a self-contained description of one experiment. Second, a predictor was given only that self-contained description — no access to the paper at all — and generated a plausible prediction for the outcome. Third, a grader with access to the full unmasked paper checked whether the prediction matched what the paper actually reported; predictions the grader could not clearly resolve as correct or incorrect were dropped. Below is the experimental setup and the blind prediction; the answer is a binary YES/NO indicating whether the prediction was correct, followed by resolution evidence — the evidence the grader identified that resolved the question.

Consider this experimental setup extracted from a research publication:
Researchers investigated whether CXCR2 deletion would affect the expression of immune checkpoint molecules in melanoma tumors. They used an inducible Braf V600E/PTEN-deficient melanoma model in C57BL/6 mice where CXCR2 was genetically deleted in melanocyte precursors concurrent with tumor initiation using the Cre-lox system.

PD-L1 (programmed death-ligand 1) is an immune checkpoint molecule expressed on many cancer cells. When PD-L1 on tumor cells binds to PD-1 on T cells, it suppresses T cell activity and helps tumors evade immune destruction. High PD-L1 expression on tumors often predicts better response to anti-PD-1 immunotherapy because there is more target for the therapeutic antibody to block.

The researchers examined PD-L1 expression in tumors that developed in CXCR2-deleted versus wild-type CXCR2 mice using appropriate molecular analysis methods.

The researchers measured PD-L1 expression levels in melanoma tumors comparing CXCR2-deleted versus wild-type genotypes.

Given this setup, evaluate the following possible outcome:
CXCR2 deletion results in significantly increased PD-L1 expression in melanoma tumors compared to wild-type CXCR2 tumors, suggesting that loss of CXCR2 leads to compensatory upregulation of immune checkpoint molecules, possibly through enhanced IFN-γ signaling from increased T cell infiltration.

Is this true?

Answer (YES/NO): YES